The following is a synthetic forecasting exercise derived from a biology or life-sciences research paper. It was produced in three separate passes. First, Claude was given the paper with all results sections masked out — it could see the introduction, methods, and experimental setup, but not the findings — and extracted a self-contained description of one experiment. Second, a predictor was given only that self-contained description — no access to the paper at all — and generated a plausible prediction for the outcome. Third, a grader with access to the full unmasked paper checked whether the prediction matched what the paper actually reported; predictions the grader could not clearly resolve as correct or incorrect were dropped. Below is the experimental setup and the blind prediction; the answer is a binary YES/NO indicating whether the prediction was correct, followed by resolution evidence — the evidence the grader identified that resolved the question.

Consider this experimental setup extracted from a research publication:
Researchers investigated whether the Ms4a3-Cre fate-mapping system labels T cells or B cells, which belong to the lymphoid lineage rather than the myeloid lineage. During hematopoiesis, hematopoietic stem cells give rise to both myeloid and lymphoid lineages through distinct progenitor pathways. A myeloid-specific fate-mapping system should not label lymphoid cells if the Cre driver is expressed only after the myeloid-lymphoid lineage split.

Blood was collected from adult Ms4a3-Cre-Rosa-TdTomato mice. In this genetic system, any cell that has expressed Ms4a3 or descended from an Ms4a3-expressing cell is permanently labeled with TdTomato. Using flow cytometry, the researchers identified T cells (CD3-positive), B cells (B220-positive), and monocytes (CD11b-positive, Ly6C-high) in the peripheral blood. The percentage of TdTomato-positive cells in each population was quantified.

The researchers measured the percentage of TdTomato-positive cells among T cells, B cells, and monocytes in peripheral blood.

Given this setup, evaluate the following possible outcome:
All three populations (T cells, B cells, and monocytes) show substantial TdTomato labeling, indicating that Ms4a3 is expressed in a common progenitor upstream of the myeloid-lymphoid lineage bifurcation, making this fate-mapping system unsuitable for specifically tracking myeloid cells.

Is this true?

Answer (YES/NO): NO